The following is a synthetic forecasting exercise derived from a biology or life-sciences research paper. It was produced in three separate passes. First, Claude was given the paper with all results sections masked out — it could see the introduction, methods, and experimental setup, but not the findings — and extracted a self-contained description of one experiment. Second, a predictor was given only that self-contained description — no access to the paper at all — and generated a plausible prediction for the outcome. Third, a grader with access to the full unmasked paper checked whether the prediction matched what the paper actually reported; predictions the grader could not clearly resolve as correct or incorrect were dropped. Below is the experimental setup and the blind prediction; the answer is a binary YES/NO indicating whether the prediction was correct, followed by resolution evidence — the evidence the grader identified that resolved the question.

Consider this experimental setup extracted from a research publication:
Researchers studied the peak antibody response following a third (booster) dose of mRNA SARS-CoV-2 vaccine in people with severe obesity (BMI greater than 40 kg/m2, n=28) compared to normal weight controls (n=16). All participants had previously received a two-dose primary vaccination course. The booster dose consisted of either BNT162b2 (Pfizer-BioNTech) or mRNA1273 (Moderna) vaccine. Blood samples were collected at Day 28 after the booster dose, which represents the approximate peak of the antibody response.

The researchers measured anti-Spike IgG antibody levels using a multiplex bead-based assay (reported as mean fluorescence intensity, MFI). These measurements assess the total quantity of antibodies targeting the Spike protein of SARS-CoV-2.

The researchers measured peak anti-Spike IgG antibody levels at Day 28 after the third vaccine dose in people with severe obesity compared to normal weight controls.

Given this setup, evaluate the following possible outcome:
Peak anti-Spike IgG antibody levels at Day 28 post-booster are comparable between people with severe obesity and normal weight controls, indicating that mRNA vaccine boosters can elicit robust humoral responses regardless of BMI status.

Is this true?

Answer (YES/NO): NO